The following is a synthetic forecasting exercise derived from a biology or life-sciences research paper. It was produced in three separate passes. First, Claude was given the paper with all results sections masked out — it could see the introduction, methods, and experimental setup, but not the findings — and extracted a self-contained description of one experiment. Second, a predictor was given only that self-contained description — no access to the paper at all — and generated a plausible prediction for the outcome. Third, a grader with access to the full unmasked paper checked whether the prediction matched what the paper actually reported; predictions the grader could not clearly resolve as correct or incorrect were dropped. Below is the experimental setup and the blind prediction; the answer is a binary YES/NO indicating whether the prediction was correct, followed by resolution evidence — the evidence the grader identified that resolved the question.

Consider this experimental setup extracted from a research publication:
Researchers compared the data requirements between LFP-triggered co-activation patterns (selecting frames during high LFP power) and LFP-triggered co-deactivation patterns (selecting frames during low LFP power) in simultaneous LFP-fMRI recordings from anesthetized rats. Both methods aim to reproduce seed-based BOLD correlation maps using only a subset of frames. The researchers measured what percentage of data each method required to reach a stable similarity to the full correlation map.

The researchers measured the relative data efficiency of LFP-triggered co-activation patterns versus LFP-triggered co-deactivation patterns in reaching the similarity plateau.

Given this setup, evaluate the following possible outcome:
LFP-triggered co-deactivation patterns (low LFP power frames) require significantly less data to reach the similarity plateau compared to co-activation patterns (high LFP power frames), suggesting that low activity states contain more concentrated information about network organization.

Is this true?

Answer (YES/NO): NO